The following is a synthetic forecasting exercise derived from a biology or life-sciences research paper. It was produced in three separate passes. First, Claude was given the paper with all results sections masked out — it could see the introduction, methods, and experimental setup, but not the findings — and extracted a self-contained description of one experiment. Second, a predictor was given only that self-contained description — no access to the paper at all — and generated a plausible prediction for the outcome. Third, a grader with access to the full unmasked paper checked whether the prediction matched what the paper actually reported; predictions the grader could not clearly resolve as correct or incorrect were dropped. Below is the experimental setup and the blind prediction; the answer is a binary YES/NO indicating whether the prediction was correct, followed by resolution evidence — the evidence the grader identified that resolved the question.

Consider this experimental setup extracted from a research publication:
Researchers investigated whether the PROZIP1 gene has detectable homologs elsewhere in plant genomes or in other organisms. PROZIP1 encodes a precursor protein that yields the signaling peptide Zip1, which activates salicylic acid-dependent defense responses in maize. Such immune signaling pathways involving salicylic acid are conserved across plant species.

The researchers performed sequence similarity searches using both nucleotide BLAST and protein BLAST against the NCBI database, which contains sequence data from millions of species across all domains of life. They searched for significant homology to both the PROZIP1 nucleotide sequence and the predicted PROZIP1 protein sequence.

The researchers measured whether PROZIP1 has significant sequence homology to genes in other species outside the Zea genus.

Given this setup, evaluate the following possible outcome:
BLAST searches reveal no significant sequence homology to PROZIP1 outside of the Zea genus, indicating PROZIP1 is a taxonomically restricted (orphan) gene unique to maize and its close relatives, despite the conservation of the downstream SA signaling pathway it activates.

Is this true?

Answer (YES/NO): YES